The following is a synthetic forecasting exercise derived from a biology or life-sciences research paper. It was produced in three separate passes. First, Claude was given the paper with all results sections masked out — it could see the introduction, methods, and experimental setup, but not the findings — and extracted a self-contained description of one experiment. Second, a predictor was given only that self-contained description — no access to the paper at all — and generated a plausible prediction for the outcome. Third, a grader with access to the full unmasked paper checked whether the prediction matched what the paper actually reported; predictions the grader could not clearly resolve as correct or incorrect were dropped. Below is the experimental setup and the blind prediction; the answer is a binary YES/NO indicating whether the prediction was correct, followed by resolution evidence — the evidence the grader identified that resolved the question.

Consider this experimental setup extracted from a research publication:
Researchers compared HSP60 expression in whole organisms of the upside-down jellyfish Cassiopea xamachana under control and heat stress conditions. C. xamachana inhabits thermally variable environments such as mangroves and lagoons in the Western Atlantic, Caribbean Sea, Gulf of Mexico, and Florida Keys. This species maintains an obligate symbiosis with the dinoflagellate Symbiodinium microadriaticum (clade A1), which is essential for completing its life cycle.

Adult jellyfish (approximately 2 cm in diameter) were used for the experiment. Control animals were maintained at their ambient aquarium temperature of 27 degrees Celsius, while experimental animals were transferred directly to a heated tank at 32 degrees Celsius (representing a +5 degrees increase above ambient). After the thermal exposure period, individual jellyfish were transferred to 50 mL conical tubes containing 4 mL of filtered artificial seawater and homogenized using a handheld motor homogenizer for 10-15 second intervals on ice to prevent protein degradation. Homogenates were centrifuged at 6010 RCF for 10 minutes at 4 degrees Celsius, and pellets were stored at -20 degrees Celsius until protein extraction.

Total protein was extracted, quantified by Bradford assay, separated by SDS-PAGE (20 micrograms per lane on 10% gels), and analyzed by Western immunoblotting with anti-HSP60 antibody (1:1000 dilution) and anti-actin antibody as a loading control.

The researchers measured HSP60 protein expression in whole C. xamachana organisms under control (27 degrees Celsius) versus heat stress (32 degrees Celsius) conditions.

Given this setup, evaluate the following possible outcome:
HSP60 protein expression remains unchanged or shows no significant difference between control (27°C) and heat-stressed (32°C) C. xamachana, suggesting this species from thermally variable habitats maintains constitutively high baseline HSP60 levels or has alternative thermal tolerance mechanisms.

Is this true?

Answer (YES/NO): NO